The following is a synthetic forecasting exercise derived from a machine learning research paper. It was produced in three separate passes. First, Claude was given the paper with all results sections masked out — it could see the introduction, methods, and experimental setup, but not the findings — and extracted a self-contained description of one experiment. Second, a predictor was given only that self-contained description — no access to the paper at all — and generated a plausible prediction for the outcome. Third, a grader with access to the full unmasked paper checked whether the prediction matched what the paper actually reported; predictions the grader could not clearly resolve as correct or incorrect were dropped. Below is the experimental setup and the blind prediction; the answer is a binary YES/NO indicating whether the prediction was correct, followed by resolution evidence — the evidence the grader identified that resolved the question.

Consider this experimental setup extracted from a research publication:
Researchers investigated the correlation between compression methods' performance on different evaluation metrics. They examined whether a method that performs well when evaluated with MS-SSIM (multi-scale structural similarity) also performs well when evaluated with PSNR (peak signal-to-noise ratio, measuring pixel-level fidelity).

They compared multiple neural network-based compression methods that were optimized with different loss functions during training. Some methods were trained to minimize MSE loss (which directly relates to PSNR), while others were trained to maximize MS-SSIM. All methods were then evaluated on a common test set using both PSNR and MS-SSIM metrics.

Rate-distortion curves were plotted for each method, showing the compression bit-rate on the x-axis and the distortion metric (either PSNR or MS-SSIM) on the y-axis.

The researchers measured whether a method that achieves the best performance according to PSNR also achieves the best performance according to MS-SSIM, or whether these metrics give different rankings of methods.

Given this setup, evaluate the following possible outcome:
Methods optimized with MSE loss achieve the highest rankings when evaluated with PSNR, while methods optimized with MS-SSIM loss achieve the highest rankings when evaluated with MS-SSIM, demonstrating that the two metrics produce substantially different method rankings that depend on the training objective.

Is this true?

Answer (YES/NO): YES